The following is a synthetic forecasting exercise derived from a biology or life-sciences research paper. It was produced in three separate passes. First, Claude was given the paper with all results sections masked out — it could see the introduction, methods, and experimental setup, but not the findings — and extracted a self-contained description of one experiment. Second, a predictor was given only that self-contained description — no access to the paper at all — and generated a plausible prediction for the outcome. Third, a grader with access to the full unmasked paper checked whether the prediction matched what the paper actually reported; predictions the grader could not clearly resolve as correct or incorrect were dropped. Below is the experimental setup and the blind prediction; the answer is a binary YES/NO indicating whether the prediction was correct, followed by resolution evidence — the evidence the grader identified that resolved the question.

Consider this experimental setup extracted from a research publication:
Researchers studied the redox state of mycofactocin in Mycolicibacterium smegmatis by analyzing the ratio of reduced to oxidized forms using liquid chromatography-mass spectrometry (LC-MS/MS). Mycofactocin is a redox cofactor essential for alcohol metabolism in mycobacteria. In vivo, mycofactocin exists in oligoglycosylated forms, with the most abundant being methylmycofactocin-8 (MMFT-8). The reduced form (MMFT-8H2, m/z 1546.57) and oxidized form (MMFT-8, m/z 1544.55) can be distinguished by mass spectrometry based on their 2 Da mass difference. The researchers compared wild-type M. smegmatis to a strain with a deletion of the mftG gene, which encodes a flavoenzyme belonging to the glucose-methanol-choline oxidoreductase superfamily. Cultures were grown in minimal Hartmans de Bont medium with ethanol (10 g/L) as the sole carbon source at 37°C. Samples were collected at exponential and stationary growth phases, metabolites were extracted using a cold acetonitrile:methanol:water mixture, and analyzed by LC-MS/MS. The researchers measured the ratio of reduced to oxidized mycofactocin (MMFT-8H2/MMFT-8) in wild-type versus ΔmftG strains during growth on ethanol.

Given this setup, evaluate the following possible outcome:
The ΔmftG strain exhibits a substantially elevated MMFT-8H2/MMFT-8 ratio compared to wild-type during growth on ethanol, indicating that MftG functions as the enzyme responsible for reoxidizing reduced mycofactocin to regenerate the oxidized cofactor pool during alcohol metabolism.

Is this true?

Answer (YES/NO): YES